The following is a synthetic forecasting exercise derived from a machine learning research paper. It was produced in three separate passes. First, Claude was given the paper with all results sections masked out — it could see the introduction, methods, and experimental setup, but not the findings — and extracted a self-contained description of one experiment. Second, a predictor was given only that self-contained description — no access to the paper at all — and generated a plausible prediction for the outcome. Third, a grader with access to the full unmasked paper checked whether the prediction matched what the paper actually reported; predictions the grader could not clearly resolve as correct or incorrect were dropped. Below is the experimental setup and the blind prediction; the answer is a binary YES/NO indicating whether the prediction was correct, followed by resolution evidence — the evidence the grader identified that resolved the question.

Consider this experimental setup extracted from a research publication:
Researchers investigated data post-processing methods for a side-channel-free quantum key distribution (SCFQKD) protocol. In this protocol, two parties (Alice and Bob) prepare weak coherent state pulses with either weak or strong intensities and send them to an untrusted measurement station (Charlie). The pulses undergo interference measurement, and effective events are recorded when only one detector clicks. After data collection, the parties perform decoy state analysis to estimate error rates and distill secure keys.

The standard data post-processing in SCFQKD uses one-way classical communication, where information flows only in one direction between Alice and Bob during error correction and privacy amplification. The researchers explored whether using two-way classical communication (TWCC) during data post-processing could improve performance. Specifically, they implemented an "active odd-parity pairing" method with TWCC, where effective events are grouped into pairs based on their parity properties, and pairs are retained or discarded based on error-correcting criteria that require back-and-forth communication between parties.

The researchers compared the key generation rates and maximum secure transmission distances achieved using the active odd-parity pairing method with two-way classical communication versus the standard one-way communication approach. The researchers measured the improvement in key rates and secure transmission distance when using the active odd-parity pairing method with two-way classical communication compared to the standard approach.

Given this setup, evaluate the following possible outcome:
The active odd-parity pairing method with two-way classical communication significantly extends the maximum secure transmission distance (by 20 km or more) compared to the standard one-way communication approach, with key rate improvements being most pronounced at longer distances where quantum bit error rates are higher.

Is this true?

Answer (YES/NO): NO